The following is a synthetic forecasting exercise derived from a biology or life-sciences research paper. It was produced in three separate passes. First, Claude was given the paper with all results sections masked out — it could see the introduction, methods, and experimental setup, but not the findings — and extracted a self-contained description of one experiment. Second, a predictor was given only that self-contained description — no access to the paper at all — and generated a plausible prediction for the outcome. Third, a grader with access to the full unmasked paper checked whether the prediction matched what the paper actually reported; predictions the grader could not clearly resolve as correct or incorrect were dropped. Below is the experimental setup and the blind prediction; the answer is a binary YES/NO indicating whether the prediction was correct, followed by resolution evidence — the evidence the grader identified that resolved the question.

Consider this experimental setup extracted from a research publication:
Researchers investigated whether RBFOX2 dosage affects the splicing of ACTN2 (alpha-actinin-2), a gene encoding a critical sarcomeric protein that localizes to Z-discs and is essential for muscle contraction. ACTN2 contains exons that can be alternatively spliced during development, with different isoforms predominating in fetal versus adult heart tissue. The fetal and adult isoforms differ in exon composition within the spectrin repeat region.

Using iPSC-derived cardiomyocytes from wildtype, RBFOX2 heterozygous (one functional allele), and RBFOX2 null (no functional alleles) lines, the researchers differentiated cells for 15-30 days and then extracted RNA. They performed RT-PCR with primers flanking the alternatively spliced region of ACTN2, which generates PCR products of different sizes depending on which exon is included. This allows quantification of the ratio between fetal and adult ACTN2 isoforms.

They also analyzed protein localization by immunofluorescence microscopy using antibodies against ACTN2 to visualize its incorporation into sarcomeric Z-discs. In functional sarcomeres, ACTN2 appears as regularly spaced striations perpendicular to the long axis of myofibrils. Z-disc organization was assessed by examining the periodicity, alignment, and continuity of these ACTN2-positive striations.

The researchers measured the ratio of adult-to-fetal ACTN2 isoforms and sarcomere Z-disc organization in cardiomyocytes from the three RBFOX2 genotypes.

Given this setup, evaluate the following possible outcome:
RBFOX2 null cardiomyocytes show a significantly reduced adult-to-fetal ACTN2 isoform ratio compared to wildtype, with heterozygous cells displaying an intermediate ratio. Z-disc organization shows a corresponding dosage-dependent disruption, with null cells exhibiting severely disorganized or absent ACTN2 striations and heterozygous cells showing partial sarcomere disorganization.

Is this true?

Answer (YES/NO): YES